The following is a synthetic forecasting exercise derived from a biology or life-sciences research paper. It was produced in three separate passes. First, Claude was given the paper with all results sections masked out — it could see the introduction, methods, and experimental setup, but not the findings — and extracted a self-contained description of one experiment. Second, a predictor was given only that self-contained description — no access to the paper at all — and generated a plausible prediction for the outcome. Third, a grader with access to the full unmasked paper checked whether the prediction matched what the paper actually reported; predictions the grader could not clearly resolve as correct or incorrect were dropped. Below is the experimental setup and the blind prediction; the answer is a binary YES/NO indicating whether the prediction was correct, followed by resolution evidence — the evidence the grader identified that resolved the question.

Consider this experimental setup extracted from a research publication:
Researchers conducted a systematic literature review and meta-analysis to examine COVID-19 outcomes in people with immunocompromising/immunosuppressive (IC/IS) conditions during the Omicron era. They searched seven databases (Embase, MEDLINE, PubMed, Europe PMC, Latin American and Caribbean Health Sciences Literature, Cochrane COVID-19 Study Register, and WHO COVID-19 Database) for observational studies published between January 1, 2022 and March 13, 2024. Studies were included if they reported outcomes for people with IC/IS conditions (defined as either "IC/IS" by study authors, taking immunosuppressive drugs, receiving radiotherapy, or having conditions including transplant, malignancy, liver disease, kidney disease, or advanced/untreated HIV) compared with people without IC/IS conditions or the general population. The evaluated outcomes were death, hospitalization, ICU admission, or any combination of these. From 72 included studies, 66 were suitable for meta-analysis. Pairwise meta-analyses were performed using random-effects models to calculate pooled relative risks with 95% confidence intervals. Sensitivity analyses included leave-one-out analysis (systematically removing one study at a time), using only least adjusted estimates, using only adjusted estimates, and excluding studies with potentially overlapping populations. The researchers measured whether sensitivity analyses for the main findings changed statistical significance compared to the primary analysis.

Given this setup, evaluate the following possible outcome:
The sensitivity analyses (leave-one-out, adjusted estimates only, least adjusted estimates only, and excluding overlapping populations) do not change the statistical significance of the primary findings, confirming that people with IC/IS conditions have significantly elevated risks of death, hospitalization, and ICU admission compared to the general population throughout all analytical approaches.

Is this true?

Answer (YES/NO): NO